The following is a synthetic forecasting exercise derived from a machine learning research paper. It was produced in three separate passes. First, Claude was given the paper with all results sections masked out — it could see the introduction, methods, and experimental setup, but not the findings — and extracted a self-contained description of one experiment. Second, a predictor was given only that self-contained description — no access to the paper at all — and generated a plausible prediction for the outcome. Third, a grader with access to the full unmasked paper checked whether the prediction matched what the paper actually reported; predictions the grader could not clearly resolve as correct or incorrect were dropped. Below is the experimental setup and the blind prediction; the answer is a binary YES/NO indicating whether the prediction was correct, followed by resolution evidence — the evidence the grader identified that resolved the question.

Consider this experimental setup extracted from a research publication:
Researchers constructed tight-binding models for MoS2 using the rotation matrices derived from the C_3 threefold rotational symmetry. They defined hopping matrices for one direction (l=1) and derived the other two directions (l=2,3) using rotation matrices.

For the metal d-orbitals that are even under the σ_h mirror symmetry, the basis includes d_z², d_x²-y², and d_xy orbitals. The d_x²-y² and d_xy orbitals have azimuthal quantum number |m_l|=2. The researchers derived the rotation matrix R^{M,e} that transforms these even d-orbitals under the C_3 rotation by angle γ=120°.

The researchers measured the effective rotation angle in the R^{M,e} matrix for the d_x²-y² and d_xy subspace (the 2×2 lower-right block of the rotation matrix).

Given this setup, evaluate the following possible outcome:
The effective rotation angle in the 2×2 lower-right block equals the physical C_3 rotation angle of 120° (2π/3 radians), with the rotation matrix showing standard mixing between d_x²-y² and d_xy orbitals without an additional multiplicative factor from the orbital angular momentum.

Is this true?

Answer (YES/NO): NO